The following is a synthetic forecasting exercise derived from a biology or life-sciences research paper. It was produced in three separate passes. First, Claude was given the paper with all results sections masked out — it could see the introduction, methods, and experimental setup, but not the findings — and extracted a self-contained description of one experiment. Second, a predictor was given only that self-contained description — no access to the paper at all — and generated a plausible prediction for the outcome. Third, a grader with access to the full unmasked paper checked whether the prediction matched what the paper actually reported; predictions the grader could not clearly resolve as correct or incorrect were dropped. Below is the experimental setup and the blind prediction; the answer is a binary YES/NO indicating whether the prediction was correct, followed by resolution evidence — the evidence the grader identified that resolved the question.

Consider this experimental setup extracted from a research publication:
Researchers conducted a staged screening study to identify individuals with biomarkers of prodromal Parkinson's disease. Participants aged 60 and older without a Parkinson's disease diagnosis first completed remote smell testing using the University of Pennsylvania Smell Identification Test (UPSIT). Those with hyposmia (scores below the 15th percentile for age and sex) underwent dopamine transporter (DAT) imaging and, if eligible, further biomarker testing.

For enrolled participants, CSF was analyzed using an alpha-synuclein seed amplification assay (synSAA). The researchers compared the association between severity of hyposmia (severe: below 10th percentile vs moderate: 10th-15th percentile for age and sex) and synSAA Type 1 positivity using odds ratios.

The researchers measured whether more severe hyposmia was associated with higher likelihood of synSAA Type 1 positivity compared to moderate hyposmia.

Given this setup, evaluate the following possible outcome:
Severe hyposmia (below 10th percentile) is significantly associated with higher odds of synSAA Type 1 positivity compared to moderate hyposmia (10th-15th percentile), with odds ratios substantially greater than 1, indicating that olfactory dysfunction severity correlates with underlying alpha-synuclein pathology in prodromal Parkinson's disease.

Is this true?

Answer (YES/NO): YES